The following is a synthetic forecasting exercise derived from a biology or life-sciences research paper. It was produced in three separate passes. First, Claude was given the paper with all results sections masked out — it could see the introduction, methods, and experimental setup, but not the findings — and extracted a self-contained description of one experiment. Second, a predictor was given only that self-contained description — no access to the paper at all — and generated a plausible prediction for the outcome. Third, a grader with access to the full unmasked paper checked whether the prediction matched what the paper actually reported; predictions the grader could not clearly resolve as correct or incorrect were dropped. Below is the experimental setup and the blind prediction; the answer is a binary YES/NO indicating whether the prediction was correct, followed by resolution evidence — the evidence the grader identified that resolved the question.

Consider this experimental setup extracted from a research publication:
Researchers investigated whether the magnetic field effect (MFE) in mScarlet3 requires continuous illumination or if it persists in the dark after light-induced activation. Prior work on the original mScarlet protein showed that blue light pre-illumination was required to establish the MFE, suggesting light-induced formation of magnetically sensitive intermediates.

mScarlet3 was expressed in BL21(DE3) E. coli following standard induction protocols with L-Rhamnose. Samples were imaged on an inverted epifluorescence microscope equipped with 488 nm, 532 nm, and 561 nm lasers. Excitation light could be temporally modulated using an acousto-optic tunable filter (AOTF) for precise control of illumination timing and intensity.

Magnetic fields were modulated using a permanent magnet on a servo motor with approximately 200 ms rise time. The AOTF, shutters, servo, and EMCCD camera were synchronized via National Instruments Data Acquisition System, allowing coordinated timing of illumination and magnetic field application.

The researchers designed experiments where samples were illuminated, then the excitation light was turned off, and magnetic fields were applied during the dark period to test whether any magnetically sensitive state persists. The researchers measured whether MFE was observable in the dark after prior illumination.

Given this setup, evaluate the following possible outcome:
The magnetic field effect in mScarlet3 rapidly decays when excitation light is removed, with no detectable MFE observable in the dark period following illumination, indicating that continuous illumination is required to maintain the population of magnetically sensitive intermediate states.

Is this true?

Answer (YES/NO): NO